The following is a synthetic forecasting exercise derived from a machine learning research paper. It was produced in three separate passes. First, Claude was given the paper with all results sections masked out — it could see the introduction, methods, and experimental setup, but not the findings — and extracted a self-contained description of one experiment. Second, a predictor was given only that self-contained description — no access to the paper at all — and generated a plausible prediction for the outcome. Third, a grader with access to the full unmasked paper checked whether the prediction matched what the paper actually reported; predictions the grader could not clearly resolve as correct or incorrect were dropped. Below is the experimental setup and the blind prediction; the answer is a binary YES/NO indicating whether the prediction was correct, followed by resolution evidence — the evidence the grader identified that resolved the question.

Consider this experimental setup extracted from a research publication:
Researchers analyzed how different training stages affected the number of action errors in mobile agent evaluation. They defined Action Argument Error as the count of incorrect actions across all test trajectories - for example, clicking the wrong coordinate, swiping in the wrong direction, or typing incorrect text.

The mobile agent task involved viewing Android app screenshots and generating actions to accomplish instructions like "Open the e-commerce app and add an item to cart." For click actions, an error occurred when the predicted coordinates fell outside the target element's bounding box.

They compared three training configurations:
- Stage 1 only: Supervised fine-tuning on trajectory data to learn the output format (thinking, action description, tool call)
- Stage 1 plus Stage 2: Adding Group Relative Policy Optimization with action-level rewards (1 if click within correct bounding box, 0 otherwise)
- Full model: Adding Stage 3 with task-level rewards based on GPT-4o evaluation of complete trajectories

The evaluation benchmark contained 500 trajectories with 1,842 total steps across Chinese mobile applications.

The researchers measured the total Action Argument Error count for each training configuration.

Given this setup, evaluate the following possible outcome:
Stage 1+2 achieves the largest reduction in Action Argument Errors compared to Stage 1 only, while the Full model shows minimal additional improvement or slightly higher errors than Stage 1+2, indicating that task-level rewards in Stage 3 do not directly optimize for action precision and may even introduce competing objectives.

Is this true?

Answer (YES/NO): YES